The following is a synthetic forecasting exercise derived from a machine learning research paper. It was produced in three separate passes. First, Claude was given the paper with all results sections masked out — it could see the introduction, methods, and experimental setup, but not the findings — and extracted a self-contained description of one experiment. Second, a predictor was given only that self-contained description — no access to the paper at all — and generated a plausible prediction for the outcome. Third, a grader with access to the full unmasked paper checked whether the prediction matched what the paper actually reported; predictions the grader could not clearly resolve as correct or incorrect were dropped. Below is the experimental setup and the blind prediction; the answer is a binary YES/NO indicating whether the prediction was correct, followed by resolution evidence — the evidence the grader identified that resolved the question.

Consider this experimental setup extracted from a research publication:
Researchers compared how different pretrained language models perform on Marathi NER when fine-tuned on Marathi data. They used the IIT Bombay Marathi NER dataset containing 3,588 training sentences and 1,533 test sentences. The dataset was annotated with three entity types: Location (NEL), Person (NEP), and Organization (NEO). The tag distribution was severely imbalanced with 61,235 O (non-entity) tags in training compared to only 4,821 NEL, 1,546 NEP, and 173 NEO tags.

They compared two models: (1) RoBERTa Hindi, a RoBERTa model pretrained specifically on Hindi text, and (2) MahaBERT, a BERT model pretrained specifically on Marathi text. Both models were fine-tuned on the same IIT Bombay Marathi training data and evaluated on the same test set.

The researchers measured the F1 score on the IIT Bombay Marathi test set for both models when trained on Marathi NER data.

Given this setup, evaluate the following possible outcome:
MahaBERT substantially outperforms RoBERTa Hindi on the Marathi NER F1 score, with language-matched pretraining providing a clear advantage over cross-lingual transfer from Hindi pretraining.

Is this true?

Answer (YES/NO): YES